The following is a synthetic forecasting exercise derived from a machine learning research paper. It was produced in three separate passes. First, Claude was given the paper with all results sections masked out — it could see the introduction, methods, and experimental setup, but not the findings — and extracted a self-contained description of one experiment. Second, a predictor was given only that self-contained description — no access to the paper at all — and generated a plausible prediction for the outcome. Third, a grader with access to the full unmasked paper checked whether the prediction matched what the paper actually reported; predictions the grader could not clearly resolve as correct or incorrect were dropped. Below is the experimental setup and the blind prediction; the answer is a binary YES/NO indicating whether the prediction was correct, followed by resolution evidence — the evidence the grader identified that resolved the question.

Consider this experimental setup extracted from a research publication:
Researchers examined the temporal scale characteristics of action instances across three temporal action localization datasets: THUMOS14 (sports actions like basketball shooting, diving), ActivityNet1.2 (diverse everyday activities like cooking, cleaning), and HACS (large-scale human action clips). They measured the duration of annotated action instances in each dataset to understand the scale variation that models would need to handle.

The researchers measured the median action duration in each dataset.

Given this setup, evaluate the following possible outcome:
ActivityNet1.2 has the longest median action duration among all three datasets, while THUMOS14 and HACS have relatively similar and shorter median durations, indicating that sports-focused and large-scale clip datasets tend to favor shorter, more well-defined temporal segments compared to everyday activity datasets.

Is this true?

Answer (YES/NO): NO